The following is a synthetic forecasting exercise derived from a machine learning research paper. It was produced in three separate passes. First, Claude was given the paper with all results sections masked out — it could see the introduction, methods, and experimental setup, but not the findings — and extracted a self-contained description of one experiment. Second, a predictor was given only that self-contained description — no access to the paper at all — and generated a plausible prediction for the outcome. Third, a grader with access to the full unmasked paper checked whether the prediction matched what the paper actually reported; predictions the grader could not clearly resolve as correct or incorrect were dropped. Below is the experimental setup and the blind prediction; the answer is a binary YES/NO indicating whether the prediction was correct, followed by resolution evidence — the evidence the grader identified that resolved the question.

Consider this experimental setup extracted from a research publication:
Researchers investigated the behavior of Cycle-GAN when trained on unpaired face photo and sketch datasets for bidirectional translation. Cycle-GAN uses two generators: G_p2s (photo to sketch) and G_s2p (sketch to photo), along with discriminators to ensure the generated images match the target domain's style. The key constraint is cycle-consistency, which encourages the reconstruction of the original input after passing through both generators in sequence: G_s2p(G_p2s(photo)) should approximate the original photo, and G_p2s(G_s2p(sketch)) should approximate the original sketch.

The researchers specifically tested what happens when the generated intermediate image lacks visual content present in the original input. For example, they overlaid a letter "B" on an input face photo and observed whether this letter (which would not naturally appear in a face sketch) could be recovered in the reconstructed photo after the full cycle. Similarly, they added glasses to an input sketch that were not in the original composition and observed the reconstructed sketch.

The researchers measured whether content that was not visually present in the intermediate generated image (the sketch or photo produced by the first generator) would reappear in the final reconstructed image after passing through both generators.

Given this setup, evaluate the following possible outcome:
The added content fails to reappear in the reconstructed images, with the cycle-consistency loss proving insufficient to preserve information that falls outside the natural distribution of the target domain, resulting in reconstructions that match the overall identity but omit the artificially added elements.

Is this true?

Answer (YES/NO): NO